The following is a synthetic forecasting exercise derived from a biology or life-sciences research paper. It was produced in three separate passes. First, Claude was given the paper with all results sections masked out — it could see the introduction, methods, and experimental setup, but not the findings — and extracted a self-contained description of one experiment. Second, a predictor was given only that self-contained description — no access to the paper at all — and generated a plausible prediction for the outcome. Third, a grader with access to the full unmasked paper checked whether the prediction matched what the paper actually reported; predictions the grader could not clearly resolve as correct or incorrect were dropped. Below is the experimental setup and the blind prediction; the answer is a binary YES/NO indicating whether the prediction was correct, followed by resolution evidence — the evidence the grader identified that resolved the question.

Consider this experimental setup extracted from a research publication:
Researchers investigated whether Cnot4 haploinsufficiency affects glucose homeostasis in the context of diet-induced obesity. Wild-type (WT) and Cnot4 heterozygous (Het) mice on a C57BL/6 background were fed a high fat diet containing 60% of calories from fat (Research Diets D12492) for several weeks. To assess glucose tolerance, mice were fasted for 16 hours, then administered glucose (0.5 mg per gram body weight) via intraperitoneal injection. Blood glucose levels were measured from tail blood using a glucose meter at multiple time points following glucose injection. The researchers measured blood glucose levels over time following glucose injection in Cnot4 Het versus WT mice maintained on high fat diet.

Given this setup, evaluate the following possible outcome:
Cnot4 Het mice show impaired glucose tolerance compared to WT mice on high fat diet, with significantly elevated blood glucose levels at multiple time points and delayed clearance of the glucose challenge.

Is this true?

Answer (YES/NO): NO